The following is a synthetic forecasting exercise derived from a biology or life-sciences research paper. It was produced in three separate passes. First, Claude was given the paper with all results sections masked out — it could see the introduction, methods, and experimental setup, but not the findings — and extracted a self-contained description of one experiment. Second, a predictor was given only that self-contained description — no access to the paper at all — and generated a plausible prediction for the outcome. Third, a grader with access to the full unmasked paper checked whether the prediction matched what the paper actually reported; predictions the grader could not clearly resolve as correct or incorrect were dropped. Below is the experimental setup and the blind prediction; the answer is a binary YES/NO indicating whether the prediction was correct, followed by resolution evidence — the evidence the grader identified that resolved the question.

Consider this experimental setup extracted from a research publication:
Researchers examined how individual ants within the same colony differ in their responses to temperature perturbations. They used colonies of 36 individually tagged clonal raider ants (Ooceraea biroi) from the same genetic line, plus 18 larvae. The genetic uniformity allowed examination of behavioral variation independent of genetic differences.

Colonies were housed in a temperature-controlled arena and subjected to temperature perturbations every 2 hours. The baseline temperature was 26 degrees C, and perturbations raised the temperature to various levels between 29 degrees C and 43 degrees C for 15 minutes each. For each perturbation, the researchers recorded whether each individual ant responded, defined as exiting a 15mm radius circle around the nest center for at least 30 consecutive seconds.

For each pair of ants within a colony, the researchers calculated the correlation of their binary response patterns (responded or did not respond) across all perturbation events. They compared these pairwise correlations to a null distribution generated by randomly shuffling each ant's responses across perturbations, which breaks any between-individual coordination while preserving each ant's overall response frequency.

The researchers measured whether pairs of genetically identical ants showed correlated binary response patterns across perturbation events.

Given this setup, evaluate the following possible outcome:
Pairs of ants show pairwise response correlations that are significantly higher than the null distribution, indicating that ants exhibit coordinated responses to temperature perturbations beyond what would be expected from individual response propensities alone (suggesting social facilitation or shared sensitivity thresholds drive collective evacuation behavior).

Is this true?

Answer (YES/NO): YES